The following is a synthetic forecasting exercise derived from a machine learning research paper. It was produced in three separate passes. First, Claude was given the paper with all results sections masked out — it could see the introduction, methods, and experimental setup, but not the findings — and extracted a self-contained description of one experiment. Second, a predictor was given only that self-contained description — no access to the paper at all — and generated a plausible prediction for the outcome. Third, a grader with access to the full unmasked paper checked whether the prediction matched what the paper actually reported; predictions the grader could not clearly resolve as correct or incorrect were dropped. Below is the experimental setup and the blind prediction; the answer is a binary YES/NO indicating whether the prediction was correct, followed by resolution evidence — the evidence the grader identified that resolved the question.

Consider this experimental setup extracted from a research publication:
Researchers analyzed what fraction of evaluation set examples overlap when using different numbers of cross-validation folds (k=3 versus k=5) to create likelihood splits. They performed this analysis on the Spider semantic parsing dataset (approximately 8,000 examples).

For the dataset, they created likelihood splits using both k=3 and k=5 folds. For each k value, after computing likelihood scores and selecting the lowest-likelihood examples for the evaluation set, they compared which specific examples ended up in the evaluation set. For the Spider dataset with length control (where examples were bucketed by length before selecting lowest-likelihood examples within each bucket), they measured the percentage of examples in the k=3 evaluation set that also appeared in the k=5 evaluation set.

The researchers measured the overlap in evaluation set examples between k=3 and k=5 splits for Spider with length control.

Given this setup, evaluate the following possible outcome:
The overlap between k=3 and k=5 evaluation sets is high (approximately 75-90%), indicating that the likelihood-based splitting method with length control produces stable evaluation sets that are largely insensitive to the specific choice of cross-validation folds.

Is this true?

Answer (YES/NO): YES